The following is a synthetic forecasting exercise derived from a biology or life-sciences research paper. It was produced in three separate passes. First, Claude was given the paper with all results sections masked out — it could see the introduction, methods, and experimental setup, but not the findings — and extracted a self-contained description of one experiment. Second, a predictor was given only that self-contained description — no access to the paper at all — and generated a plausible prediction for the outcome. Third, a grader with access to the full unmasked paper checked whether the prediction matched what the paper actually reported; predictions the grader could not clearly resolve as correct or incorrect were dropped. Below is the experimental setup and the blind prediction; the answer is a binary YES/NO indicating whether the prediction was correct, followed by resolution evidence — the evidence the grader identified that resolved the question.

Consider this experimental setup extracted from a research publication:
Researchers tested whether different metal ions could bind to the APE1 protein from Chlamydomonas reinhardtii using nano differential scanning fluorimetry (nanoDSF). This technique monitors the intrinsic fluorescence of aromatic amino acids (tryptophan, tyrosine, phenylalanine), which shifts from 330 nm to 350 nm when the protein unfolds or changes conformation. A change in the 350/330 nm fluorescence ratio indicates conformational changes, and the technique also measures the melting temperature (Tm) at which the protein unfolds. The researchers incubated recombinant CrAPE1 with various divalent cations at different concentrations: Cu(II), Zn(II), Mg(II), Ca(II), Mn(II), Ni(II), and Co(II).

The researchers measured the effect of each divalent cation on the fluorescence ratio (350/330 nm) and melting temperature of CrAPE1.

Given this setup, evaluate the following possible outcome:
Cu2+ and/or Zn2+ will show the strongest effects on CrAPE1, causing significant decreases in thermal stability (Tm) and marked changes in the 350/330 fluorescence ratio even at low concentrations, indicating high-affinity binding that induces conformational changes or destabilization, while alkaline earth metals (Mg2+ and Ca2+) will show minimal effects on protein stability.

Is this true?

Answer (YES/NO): YES